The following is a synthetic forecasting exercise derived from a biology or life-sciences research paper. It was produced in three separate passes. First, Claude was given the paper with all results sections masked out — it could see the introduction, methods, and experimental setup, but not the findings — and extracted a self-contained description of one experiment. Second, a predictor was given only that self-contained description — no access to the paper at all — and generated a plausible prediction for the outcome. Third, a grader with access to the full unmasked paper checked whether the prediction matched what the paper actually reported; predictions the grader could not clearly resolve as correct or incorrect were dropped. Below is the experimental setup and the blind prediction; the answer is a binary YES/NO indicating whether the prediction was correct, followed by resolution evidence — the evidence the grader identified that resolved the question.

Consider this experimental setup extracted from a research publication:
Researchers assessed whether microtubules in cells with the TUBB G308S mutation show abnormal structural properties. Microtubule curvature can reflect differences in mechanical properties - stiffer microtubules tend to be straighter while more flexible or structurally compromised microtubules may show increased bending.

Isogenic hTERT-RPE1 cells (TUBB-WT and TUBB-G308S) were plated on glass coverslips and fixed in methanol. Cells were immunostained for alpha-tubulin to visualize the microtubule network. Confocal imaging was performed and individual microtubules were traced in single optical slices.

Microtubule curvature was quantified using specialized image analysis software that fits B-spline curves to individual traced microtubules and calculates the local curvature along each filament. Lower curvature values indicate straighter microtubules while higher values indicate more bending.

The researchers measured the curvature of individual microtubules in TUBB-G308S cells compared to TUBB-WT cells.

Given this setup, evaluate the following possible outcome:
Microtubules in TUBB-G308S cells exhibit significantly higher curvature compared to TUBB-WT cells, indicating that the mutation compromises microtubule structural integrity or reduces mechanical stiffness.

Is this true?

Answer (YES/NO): YES